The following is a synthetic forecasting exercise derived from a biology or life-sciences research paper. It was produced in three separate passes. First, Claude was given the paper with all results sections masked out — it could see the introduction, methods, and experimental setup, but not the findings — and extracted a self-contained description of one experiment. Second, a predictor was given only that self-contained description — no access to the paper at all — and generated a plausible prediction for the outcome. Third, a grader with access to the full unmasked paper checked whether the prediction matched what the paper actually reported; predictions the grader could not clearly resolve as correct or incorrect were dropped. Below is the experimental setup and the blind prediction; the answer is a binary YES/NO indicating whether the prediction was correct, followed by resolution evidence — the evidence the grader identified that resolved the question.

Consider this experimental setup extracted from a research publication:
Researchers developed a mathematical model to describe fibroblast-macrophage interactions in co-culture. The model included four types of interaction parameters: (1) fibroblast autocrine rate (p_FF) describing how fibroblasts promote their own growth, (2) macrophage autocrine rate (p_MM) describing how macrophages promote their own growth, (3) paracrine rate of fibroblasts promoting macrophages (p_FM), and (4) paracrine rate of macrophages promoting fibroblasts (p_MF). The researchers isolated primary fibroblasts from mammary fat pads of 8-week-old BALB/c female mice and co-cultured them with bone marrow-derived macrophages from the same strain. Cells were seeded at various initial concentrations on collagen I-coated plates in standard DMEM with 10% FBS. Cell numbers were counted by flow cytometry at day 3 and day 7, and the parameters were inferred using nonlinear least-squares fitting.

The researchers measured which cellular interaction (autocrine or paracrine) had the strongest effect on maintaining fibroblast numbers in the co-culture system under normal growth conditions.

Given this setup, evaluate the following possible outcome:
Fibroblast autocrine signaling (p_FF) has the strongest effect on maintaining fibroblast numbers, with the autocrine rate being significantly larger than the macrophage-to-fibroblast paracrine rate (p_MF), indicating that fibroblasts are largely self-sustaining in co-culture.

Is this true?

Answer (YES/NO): YES